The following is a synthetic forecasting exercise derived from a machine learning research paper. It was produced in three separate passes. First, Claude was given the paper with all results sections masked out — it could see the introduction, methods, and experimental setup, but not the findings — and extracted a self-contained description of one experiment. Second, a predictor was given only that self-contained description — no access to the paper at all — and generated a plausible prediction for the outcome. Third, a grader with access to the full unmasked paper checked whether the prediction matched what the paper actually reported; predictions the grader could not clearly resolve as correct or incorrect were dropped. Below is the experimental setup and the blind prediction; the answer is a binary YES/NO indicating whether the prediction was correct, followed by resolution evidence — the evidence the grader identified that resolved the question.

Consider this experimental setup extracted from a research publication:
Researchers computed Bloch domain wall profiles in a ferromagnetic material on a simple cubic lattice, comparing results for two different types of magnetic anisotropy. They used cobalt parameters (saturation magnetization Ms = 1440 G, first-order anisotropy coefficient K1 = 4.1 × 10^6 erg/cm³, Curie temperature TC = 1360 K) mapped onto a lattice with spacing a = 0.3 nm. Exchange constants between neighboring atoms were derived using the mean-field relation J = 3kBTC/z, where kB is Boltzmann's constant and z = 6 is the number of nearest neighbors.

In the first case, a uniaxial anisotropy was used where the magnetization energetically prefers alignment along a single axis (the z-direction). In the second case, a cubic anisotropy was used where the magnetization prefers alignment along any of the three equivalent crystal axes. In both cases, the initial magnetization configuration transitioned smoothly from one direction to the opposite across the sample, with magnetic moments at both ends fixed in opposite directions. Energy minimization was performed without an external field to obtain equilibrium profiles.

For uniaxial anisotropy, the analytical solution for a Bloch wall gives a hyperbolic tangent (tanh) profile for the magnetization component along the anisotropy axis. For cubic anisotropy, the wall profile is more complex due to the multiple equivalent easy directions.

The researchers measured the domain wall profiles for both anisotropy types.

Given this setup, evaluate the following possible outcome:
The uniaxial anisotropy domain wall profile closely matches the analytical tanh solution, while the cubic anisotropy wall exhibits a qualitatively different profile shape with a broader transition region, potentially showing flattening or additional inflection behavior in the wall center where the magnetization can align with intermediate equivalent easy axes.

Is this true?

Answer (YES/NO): NO